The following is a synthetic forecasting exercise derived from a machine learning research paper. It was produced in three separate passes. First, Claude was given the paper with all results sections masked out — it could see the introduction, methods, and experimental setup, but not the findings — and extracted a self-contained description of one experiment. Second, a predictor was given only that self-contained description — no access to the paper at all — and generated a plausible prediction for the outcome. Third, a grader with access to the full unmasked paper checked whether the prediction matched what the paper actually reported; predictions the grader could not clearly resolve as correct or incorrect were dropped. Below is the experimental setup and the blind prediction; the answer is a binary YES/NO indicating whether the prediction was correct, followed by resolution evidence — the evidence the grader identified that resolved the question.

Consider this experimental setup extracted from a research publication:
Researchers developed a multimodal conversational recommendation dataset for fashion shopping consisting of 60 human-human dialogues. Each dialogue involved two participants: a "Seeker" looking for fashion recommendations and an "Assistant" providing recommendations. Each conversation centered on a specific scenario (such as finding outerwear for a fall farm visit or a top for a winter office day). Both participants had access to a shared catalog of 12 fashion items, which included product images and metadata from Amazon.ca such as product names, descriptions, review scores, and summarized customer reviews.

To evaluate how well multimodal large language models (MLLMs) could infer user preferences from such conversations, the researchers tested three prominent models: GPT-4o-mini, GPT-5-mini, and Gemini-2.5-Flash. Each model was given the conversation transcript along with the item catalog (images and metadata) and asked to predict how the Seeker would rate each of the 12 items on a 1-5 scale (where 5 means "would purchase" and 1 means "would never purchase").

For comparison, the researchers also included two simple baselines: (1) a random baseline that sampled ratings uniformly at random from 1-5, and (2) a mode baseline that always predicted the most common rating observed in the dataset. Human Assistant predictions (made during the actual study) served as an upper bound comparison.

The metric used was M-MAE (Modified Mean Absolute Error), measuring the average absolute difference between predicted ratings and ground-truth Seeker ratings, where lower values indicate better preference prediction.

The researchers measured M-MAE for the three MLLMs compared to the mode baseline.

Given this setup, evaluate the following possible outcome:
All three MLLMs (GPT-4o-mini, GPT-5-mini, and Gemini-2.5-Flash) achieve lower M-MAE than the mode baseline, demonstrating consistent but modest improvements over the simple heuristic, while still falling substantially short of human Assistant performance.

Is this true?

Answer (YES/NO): YES